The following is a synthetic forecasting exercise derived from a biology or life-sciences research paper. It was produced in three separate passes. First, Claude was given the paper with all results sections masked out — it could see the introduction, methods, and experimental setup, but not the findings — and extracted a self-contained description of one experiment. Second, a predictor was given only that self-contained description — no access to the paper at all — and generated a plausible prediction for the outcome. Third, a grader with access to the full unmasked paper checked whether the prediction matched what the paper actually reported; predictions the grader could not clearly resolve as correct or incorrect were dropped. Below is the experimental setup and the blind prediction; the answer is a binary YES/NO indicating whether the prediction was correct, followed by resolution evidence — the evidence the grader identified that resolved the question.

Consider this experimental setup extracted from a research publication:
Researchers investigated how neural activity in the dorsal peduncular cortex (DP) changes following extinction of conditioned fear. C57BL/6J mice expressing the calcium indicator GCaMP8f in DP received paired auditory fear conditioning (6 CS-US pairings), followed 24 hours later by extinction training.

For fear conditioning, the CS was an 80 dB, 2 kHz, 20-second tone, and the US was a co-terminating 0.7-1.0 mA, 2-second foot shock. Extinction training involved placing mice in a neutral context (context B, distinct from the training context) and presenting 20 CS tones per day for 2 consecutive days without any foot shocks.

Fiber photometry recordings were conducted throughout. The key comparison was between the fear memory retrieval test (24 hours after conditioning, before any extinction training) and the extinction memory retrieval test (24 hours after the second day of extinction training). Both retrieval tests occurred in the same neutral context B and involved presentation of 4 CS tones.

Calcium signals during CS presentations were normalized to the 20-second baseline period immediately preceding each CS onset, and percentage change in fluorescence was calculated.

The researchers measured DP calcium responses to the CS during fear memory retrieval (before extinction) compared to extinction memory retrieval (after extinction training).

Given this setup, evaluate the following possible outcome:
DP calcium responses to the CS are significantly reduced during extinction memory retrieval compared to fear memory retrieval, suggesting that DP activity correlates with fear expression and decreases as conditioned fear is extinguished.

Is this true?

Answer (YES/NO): YES